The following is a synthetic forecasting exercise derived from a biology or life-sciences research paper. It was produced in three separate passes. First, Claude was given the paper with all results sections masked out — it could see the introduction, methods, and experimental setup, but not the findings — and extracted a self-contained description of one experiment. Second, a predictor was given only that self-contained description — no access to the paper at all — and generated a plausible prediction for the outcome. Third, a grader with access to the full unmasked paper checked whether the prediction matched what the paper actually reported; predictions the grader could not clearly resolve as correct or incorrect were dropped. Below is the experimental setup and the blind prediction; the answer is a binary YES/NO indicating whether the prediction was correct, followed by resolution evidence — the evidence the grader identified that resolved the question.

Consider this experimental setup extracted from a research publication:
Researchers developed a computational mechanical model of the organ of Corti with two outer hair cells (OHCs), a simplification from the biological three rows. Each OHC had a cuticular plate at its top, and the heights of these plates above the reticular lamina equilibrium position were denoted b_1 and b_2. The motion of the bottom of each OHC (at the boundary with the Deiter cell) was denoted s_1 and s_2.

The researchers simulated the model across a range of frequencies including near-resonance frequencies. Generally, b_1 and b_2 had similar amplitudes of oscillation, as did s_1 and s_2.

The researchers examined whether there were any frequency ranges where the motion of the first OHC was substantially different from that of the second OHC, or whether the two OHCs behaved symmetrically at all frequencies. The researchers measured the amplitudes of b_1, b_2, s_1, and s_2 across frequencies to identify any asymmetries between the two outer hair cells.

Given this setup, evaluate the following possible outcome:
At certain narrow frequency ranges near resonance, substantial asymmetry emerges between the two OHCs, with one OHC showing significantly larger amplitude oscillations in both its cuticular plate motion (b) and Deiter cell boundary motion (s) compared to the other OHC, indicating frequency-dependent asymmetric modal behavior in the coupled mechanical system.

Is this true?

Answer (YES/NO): YES